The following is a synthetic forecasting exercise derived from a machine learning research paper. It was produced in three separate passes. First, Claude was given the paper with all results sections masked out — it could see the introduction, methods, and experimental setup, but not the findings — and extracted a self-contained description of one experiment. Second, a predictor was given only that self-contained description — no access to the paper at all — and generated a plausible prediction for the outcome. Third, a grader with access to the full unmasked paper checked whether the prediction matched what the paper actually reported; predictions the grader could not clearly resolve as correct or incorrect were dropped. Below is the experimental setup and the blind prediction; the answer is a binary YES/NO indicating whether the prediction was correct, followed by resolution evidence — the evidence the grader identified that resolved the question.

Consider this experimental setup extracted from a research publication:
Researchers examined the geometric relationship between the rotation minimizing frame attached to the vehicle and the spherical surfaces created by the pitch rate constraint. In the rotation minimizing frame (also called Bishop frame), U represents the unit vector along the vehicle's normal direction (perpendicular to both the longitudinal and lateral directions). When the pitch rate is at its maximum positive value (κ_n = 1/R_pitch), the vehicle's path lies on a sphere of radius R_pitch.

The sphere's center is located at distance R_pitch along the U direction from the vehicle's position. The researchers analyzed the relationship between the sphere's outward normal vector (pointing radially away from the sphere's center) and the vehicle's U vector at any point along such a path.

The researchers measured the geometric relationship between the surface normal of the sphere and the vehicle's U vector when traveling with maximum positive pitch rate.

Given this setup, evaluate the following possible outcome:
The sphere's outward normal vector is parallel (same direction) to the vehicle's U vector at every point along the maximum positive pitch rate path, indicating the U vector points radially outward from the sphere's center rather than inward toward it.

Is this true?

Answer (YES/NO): NO